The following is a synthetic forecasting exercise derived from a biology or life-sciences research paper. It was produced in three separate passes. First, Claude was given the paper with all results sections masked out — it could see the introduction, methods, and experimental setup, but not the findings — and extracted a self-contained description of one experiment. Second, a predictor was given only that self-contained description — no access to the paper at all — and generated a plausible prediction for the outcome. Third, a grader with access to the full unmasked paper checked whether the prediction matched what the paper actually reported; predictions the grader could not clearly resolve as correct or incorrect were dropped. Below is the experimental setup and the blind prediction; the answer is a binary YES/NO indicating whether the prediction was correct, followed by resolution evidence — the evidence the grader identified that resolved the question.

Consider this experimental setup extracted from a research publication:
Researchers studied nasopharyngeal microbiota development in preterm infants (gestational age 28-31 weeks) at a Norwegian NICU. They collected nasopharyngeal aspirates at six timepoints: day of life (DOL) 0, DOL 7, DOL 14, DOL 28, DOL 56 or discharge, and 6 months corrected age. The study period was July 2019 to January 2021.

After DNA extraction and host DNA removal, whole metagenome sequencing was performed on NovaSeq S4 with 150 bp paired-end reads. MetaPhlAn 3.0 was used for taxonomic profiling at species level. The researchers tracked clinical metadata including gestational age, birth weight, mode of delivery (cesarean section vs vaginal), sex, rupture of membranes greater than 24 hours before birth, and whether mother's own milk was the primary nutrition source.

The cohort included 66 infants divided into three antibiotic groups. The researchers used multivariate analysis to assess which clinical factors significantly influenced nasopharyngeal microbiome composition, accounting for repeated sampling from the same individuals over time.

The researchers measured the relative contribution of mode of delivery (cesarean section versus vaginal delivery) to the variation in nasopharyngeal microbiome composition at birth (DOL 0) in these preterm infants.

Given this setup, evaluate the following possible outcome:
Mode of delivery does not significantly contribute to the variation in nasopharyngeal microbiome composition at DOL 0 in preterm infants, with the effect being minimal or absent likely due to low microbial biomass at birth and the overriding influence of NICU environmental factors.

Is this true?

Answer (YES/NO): YES